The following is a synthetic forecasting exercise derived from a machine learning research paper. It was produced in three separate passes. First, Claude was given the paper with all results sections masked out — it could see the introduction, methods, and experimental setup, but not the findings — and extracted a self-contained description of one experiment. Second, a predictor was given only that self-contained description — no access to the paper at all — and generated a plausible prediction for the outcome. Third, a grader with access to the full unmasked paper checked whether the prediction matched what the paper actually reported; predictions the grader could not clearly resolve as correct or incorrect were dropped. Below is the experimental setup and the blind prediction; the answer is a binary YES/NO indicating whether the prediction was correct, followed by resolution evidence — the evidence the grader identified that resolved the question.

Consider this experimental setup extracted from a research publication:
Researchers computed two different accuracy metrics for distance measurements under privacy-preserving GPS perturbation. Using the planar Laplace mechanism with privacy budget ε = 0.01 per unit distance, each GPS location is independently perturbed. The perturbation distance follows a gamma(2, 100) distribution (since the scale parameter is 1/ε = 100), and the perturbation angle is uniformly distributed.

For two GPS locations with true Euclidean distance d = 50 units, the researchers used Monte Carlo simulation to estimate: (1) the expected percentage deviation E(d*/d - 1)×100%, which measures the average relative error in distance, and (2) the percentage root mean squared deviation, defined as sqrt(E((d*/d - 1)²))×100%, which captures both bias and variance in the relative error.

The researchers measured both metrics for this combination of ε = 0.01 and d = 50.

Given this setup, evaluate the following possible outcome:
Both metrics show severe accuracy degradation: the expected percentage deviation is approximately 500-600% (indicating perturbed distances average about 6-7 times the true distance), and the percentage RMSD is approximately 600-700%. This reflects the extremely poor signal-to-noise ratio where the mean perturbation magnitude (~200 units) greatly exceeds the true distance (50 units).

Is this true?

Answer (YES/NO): NO